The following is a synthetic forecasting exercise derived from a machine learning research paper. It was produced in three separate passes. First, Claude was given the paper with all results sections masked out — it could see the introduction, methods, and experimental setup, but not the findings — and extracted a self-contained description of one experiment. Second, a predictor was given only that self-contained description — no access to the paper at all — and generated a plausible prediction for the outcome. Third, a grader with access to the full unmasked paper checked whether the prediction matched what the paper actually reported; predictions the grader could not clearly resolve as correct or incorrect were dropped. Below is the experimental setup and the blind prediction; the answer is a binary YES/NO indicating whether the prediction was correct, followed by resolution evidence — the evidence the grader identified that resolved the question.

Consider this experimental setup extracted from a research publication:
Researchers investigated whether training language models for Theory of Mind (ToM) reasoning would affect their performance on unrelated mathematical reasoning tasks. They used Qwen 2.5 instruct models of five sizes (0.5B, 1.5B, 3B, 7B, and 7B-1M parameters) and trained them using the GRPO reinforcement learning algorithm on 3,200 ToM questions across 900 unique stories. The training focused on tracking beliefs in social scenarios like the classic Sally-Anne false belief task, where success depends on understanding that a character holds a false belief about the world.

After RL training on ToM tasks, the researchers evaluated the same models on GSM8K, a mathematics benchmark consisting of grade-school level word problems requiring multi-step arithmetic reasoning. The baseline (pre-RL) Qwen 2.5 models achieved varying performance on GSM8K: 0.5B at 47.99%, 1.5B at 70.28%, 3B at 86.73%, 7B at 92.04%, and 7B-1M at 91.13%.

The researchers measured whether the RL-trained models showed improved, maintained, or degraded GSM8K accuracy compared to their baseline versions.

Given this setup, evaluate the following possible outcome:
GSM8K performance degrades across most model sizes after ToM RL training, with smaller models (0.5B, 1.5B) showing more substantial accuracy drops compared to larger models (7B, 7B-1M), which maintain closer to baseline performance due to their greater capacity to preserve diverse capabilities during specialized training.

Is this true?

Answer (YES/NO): YES